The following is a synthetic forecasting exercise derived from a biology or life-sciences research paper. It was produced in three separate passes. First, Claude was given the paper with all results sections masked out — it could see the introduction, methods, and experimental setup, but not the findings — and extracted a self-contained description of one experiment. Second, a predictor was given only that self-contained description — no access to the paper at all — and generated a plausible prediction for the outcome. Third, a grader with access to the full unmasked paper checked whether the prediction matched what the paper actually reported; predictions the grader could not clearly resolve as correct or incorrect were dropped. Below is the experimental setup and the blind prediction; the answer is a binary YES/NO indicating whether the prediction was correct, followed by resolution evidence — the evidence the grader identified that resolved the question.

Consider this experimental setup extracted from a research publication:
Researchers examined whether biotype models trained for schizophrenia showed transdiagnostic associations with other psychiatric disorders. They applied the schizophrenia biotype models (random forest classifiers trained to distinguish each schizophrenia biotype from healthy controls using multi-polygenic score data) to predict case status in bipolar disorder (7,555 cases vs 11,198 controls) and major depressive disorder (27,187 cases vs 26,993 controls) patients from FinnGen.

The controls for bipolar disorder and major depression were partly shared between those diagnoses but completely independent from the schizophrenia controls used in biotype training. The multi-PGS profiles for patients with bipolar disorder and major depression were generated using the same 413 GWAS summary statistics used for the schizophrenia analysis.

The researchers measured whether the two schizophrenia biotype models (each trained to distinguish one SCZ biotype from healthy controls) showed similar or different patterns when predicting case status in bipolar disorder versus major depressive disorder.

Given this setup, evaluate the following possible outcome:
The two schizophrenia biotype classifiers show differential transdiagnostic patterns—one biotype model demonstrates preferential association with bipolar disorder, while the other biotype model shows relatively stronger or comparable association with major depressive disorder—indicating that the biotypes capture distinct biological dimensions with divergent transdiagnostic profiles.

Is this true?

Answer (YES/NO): NO